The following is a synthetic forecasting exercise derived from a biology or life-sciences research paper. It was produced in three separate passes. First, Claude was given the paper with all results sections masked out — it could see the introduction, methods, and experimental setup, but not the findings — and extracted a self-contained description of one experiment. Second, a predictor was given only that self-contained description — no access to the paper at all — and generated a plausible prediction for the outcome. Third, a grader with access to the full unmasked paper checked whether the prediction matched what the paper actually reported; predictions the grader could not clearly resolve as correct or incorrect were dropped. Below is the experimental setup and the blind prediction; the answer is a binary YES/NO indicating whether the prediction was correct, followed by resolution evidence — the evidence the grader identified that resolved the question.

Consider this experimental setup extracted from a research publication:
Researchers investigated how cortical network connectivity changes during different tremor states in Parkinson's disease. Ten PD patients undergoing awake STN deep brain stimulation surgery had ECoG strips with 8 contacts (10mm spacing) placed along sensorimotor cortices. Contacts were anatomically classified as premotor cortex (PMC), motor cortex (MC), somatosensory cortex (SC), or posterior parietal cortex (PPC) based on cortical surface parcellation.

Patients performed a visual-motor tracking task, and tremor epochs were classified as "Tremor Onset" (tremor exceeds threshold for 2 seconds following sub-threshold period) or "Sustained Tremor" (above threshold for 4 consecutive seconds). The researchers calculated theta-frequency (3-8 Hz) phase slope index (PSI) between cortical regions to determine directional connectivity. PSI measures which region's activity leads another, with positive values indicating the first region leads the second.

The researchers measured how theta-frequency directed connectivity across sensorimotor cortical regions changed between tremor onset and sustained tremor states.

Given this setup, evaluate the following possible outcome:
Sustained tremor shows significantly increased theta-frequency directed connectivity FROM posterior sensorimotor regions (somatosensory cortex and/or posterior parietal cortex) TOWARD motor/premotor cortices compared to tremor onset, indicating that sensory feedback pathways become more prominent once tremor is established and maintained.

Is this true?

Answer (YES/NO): NO